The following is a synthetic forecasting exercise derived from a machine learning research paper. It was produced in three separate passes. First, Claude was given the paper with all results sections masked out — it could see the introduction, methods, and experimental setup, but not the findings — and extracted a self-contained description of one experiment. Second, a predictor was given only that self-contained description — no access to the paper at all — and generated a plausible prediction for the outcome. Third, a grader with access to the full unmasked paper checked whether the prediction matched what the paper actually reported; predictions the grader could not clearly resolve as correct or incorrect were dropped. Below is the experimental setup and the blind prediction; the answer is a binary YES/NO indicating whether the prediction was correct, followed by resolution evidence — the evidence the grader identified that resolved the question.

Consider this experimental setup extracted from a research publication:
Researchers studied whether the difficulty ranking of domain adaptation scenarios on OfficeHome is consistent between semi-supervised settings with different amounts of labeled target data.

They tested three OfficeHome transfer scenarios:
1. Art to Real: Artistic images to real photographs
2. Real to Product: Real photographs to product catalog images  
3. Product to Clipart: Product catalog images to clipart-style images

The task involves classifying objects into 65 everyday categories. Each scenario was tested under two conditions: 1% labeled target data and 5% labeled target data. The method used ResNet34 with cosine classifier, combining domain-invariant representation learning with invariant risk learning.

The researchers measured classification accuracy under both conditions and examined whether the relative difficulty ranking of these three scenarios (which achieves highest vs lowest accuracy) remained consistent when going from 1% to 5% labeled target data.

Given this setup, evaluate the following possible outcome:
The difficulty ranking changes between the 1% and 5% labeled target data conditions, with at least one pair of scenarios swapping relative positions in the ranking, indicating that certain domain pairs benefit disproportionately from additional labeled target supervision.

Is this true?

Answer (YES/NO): NO